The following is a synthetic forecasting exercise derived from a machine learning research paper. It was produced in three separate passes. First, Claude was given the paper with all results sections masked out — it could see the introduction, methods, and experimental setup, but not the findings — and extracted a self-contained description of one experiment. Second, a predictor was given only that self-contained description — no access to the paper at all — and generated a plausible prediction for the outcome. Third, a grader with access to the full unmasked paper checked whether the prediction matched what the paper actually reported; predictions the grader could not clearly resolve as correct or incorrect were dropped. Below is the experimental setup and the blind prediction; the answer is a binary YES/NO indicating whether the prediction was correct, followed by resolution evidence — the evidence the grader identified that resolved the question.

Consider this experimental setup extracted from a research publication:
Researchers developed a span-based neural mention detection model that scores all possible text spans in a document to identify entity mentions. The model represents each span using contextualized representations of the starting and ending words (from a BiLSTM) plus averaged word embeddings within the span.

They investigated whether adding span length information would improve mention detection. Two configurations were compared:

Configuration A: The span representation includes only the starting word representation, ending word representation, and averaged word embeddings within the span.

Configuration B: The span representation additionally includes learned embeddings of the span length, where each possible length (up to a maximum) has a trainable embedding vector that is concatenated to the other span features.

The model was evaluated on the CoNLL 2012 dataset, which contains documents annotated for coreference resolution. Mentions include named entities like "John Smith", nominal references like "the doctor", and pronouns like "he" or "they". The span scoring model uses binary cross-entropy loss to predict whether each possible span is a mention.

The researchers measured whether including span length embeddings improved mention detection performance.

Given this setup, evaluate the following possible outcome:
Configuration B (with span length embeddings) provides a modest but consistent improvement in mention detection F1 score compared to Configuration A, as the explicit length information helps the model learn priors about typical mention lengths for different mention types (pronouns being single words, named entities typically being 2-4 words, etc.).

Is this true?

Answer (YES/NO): NO